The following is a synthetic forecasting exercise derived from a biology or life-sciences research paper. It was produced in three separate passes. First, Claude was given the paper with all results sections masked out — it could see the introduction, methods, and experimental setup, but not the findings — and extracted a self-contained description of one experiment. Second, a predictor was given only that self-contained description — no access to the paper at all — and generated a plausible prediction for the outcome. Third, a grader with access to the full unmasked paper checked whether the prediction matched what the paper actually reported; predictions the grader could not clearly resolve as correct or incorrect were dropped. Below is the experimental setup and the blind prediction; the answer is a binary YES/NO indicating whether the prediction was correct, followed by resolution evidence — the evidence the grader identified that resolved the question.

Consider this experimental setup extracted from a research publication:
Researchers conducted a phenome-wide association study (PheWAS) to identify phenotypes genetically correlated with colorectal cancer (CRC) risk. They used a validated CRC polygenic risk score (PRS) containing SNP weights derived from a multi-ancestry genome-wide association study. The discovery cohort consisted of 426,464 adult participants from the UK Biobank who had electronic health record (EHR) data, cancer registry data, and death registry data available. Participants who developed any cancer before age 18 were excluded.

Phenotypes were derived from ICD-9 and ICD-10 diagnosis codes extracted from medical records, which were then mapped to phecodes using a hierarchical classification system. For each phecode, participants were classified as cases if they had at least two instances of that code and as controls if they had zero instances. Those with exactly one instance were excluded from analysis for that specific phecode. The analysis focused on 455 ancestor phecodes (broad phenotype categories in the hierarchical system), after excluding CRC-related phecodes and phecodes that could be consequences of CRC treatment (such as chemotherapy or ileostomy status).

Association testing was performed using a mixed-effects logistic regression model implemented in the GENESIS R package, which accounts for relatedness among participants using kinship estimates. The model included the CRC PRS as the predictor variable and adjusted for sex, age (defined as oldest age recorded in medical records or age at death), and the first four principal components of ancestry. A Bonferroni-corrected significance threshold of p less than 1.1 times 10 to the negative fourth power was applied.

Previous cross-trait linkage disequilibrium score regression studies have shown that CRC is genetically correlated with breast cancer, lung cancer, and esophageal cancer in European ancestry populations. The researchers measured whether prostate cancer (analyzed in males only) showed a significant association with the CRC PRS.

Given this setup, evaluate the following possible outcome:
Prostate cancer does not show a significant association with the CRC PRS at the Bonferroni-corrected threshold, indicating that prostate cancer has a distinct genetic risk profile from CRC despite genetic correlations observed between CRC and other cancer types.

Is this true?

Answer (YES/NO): NO